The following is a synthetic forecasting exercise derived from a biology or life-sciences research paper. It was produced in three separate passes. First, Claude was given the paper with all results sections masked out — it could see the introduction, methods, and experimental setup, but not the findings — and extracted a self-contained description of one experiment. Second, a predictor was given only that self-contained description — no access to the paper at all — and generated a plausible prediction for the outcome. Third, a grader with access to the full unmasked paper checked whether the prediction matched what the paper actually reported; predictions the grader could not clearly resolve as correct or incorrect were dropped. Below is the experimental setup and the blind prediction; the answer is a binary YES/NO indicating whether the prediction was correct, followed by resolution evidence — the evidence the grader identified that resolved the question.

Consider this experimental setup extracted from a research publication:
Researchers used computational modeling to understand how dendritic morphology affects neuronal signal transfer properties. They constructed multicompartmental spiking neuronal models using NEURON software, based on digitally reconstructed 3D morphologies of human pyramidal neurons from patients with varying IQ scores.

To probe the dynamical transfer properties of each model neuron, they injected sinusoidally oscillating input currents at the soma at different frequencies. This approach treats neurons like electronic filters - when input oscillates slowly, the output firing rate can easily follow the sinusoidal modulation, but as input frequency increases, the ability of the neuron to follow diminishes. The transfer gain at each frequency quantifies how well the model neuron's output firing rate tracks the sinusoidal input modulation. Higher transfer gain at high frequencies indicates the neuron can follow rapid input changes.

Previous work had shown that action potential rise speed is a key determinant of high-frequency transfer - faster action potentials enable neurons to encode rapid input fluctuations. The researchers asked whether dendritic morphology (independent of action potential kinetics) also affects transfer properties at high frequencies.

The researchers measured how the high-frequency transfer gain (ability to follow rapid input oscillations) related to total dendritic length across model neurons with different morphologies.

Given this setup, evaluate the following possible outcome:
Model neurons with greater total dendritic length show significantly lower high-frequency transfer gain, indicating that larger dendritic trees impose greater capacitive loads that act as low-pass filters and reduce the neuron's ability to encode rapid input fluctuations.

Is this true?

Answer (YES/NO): NO